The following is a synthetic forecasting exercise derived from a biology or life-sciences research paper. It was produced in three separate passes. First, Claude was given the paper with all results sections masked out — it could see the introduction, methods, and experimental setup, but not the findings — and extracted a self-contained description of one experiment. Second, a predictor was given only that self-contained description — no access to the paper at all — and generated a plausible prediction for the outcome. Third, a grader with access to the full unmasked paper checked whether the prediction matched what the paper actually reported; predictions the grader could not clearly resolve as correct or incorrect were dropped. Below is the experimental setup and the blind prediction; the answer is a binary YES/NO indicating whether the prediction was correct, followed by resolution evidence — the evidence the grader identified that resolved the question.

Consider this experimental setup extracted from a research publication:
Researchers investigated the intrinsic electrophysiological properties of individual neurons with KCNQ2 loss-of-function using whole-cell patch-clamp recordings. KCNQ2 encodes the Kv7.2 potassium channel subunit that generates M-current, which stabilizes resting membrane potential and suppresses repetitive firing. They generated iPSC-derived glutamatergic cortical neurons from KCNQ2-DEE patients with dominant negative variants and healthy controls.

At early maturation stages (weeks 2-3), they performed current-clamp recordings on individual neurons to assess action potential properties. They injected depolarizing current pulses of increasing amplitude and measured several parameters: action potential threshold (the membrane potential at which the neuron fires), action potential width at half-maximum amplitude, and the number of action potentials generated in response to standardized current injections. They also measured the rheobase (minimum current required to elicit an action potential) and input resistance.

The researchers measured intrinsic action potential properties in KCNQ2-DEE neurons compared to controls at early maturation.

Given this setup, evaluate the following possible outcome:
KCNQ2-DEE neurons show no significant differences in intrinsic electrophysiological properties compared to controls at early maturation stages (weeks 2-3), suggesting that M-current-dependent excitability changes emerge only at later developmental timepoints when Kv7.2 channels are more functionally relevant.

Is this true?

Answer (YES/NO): NO